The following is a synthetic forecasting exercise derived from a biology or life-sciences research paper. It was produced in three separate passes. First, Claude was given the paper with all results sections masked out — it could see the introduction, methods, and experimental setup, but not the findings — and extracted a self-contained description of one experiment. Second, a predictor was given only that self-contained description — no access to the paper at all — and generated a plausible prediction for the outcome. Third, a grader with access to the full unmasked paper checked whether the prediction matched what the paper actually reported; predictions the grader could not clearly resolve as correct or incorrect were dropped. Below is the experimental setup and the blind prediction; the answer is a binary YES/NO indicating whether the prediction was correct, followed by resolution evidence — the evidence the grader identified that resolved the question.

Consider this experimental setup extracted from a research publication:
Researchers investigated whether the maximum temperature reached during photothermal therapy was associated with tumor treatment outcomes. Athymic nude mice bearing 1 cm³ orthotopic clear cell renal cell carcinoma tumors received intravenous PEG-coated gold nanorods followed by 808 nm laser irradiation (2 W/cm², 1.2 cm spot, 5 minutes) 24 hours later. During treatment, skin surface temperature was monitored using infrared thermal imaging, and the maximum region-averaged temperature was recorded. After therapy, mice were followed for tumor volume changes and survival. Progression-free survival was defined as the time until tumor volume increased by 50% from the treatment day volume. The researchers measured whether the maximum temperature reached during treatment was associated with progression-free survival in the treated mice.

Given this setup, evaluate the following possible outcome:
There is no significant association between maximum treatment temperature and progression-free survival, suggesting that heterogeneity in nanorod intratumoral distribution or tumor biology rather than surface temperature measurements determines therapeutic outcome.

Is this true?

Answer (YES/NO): NO